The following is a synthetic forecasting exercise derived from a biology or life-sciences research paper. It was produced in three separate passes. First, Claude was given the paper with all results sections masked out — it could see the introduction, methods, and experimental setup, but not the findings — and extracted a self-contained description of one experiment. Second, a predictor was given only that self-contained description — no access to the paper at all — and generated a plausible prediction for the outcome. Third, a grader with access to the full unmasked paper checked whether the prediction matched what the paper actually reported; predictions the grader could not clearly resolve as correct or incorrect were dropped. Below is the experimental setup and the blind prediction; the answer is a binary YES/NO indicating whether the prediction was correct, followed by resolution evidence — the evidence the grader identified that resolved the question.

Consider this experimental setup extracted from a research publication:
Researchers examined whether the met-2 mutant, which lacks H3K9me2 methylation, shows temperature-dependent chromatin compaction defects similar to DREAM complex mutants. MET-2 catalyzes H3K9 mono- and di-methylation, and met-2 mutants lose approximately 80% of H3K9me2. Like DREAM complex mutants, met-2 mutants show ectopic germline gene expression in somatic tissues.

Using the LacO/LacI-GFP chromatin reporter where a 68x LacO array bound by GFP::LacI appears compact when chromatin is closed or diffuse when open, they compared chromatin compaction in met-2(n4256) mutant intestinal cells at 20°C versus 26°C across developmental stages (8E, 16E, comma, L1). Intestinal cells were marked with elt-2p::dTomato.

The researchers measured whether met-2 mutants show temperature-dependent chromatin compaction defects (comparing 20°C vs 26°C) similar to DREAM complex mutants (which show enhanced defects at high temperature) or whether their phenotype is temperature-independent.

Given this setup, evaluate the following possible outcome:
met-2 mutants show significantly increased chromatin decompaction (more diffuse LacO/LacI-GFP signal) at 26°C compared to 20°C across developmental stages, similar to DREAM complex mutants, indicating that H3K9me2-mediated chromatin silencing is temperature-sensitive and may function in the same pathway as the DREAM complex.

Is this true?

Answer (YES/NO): YES